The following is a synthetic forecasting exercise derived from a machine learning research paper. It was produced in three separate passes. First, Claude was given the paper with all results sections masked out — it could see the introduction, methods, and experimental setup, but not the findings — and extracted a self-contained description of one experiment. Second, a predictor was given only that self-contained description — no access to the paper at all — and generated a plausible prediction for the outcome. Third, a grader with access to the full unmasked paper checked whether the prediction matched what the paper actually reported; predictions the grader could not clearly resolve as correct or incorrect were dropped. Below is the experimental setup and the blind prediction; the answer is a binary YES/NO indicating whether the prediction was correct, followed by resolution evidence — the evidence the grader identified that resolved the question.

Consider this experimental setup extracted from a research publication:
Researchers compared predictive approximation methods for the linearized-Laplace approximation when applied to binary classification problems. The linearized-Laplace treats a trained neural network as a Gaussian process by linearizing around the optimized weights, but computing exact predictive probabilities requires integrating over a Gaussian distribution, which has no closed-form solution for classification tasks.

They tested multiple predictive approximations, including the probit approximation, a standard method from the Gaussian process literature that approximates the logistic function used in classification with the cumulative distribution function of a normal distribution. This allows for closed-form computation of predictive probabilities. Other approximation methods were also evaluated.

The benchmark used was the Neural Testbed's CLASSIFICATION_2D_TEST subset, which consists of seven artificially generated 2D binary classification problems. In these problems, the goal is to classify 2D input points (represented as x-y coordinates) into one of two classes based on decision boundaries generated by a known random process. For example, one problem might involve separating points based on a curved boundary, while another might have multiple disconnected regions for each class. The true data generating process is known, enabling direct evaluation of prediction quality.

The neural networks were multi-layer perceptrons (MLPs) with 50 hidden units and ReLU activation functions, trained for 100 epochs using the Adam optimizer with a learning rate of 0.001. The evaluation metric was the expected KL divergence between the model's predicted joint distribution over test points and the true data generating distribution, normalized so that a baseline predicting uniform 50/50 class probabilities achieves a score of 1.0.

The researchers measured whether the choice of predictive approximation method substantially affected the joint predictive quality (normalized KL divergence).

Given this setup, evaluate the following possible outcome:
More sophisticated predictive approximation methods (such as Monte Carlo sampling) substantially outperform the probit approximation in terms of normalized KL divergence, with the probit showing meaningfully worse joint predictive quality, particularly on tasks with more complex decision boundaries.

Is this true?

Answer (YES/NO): NO